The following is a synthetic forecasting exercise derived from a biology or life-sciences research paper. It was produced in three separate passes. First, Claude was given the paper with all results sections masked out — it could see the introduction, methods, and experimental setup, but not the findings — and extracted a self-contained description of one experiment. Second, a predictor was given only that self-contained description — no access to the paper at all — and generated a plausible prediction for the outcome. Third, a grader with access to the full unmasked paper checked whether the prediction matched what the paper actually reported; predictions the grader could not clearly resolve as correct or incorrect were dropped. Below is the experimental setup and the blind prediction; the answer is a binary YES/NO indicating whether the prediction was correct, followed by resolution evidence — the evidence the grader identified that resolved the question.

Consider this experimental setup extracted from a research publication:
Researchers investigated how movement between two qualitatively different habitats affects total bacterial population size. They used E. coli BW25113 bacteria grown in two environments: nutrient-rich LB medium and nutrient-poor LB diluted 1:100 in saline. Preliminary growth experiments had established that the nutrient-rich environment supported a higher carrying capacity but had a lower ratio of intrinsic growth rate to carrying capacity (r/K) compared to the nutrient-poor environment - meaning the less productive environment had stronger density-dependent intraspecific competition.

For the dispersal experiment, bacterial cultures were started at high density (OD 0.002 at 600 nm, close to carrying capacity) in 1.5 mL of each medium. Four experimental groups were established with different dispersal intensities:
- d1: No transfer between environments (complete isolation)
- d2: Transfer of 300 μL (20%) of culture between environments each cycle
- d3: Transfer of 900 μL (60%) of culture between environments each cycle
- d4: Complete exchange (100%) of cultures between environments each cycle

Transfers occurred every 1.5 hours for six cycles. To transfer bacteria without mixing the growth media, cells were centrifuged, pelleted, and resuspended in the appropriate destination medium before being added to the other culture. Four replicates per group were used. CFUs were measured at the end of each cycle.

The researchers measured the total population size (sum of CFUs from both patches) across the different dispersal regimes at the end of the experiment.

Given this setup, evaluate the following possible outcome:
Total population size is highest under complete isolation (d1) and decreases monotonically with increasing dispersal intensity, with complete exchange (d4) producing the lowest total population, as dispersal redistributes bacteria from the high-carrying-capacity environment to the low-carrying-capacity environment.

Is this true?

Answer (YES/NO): YES